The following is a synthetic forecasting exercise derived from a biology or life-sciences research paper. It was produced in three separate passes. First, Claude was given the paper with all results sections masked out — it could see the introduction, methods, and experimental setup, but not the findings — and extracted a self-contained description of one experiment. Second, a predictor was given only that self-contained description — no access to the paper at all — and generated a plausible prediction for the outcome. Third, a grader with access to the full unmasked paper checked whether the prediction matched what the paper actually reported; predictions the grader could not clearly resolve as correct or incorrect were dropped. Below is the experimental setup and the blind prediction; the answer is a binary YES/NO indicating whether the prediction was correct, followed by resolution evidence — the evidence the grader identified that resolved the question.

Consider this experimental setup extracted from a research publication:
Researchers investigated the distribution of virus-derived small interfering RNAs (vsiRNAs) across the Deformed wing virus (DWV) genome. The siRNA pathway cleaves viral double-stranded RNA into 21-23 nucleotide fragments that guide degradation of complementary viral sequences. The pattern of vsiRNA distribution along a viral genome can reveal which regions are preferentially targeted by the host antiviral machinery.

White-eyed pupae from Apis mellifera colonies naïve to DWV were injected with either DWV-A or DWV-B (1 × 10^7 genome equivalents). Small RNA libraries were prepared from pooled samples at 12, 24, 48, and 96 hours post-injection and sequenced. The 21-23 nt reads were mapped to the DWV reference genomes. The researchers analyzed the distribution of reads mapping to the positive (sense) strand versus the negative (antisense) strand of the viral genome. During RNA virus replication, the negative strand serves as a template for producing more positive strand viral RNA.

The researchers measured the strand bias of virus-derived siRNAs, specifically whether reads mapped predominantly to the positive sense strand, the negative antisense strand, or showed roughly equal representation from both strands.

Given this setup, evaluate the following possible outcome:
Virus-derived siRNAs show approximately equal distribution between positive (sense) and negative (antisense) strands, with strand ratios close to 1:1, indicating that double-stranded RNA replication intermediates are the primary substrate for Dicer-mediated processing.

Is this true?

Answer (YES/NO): NO